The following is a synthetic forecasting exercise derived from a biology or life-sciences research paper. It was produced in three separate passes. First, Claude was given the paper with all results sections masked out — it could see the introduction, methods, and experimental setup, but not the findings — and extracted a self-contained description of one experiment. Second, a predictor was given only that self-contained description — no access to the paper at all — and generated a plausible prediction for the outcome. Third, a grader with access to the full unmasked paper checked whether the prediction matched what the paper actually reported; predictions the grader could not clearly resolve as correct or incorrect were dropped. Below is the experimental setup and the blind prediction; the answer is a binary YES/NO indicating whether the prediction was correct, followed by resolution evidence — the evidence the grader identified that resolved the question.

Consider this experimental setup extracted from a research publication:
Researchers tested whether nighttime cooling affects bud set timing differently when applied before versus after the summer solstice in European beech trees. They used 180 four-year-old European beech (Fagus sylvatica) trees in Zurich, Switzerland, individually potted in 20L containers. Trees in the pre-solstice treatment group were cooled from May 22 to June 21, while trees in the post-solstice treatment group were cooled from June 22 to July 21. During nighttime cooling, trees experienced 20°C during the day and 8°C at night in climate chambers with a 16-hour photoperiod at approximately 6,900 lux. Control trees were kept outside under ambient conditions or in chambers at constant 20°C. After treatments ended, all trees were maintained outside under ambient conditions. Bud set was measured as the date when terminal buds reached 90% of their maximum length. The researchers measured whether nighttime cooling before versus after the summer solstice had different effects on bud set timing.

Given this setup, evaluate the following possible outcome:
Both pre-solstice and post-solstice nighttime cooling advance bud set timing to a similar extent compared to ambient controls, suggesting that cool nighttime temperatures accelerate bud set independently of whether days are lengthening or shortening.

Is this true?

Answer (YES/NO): NO